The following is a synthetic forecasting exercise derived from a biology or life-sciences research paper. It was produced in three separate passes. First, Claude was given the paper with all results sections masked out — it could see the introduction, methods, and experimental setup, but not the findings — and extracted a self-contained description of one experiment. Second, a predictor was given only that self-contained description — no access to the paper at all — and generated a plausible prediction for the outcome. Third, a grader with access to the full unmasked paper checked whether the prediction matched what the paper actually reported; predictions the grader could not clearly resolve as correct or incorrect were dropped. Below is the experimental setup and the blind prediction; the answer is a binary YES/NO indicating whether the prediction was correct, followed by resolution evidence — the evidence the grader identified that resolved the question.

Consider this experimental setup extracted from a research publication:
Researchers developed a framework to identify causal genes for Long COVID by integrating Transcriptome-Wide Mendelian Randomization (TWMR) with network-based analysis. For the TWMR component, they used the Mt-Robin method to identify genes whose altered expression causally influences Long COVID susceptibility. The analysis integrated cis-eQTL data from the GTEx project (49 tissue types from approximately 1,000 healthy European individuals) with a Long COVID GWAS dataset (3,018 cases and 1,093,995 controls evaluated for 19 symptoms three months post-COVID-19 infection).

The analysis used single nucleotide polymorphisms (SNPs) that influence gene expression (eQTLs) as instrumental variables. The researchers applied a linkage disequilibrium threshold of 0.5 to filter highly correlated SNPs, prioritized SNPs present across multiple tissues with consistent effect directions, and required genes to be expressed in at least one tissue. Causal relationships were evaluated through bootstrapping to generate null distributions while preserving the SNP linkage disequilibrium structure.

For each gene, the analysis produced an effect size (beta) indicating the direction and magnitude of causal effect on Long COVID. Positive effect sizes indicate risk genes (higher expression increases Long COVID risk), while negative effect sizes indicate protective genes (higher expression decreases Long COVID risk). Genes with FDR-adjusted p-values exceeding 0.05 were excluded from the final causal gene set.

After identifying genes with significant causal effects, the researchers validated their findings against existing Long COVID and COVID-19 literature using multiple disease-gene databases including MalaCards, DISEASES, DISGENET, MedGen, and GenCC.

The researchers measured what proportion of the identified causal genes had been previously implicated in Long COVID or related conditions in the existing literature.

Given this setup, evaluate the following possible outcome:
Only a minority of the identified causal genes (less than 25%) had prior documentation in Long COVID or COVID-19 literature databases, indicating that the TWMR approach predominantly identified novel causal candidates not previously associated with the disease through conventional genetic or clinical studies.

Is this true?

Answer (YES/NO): NO